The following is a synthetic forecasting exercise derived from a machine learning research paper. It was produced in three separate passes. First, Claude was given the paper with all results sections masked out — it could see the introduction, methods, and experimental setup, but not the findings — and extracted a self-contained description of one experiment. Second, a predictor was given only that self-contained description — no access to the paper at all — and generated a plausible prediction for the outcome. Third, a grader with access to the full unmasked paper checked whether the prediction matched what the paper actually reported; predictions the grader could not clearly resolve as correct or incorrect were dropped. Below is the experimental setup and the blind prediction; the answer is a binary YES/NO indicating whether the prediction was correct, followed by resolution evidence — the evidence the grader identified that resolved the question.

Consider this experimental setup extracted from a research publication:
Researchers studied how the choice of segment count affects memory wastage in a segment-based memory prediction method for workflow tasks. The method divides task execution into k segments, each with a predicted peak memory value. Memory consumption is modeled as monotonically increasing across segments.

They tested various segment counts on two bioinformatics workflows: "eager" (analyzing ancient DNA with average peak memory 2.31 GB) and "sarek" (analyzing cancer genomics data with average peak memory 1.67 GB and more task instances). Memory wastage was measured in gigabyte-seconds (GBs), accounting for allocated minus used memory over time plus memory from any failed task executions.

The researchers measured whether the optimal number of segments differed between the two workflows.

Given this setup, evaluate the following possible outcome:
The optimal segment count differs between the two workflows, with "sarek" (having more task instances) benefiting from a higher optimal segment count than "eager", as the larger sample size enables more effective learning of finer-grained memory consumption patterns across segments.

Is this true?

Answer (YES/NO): NO